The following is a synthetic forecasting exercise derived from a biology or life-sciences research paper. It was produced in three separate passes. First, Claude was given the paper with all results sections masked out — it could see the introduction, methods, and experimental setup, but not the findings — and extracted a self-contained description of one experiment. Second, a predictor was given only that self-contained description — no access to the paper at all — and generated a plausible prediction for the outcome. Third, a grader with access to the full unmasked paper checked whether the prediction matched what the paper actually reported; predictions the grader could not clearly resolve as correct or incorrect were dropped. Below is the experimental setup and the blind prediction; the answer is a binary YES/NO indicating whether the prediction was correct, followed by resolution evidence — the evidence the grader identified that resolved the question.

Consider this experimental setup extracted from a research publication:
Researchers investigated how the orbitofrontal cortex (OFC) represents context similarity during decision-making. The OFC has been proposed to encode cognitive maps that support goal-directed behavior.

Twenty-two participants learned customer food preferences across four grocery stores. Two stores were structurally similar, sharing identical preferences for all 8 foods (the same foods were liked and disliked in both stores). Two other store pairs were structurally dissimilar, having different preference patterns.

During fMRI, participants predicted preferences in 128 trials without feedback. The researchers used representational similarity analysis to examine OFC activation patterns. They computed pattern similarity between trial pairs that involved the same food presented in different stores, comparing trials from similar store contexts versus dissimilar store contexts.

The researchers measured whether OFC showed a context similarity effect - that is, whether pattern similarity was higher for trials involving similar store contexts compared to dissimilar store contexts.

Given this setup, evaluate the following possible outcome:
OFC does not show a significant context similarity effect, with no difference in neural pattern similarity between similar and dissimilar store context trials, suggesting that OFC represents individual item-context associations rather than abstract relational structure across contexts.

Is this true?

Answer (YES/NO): NO